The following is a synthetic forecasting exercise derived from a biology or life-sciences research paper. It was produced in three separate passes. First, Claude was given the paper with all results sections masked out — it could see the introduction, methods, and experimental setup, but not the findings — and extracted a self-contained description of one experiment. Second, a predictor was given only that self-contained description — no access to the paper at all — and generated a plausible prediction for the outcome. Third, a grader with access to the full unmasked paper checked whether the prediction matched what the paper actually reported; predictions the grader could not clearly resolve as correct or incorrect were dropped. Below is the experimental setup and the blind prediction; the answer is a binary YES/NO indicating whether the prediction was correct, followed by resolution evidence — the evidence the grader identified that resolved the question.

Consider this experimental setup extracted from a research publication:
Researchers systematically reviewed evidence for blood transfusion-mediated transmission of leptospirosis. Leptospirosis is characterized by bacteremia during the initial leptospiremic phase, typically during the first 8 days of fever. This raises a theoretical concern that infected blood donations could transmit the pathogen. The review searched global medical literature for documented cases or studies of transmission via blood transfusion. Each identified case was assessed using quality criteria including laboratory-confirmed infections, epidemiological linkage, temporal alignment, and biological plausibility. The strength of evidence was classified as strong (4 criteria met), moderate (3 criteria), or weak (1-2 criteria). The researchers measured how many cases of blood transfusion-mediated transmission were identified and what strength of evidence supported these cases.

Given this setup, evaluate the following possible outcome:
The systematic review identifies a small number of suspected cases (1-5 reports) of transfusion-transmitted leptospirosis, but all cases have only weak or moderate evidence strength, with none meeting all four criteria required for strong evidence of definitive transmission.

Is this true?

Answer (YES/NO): NO